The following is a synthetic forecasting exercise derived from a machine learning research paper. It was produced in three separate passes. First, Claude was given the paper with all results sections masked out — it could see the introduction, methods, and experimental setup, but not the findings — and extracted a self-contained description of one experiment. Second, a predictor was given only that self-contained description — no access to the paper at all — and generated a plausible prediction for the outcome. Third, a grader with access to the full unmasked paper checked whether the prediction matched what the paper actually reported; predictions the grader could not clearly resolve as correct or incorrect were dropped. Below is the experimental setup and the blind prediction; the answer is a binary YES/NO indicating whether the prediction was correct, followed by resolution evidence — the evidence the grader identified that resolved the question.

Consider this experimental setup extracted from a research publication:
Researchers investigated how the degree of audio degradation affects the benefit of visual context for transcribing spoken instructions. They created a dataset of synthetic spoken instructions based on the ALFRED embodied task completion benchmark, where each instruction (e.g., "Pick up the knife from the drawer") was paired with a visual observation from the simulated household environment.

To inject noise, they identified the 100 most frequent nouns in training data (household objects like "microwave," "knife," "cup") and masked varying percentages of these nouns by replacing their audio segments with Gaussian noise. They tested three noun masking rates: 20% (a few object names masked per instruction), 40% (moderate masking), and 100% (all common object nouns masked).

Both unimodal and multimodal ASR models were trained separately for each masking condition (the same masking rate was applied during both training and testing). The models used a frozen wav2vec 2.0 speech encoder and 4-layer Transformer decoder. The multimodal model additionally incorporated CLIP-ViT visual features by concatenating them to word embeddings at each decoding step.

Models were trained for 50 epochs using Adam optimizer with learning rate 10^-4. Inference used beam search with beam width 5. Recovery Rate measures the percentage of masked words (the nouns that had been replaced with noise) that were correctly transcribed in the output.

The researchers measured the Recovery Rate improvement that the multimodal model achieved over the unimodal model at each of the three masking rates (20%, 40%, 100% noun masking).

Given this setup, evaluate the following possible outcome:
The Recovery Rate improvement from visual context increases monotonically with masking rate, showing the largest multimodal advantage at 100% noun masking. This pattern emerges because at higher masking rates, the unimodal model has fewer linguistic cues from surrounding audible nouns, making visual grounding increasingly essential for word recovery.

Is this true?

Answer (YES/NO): YES